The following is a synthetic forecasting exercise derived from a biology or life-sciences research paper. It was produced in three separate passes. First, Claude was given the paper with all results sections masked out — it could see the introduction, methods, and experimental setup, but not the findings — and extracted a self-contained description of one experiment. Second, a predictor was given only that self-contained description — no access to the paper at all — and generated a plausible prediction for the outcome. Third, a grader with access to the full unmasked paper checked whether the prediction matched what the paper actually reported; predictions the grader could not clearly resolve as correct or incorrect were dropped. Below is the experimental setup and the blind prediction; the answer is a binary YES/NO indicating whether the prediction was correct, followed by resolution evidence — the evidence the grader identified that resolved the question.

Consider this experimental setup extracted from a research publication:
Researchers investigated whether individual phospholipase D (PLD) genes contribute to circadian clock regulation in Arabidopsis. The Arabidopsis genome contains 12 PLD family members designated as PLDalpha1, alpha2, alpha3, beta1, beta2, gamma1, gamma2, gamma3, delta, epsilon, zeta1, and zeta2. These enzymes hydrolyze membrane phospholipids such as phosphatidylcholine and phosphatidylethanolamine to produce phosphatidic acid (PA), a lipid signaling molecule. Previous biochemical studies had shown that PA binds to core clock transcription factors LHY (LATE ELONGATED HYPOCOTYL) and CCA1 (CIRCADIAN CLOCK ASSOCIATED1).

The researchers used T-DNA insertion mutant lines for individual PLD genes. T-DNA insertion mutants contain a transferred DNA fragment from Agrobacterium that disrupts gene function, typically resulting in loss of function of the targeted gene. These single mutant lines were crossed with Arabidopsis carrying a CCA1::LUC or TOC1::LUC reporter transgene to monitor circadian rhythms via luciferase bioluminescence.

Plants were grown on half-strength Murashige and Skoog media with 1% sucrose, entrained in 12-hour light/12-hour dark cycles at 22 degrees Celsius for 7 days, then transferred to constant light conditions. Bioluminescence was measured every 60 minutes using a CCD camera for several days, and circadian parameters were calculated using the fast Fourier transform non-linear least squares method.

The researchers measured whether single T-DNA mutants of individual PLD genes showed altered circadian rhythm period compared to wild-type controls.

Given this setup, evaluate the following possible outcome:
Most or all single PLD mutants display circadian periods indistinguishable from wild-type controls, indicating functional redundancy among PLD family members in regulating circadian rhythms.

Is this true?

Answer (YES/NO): YES